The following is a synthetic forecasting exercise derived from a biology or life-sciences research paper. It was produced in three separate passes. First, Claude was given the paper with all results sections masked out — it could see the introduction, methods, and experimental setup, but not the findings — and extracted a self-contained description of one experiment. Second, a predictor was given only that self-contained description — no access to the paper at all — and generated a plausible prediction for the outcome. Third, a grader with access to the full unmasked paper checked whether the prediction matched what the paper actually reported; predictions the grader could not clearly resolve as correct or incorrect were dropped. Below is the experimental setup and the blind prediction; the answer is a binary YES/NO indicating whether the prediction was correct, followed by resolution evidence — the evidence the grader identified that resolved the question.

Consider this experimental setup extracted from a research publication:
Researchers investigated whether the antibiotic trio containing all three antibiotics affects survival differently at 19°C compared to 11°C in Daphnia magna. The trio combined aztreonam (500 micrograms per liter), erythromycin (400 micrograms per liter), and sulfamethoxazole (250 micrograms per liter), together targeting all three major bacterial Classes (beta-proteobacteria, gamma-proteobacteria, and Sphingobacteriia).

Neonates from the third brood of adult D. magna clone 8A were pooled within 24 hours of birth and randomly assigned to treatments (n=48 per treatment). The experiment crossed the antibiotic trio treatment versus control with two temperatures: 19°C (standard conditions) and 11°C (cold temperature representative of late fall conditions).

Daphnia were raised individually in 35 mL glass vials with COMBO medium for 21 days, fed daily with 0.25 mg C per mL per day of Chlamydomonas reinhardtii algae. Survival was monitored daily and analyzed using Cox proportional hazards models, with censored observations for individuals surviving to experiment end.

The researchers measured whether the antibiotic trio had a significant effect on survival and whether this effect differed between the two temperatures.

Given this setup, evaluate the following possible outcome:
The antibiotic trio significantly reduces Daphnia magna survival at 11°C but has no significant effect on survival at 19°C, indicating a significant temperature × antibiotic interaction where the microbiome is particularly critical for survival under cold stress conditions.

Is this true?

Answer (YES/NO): NO